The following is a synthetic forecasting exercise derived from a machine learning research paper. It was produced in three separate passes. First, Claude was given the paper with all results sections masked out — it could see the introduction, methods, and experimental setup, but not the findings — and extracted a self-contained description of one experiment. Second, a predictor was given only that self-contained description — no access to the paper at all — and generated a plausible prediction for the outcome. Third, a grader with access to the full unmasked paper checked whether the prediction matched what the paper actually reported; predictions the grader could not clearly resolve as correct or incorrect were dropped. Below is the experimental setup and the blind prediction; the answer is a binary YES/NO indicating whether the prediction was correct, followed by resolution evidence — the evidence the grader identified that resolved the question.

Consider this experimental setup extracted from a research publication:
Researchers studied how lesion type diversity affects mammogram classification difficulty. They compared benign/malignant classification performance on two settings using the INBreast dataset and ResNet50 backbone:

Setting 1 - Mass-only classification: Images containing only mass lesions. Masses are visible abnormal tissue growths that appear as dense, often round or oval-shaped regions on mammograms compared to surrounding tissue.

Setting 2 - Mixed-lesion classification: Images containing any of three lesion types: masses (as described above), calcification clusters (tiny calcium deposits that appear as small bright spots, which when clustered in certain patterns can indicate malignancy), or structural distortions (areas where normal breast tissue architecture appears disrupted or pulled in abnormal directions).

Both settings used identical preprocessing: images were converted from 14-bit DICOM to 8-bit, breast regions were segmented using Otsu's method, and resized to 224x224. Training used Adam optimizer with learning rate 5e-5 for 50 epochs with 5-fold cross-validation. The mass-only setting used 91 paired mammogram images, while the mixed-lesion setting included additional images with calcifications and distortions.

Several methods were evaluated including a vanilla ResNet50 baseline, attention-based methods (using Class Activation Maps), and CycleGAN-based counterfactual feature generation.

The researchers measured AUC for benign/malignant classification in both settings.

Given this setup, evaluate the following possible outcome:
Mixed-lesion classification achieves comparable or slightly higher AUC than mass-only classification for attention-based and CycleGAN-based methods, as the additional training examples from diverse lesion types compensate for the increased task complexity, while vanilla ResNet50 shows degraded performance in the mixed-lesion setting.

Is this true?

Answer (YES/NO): NO